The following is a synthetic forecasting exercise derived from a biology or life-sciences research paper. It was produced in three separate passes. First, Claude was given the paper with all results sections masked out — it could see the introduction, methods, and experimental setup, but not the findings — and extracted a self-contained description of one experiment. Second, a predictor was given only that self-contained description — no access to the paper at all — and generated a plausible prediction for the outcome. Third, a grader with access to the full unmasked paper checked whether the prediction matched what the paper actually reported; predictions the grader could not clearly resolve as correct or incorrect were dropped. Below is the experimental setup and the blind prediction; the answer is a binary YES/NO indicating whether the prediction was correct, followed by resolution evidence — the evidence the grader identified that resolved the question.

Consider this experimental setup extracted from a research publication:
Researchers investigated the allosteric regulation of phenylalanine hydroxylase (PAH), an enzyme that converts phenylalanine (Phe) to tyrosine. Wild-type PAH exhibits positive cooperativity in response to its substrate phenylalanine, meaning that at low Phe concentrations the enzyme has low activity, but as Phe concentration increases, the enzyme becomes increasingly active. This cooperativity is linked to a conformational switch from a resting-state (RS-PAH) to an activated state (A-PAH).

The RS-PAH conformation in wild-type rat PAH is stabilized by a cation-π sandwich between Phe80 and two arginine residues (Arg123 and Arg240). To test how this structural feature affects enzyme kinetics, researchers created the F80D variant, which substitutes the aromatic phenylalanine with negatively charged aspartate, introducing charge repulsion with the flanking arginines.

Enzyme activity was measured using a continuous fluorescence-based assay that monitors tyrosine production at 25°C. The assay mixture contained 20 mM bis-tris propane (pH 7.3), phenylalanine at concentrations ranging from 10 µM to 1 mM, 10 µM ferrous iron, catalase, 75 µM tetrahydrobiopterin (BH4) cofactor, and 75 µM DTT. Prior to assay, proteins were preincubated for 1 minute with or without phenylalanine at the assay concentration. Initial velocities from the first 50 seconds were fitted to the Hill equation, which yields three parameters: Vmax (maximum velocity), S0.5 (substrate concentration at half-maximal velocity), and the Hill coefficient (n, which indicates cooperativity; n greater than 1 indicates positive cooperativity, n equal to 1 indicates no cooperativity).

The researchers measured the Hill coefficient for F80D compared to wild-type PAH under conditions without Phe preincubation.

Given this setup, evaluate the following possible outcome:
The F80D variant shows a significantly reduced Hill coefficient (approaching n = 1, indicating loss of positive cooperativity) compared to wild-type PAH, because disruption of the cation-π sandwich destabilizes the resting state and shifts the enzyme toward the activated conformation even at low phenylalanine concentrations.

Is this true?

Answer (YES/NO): NO